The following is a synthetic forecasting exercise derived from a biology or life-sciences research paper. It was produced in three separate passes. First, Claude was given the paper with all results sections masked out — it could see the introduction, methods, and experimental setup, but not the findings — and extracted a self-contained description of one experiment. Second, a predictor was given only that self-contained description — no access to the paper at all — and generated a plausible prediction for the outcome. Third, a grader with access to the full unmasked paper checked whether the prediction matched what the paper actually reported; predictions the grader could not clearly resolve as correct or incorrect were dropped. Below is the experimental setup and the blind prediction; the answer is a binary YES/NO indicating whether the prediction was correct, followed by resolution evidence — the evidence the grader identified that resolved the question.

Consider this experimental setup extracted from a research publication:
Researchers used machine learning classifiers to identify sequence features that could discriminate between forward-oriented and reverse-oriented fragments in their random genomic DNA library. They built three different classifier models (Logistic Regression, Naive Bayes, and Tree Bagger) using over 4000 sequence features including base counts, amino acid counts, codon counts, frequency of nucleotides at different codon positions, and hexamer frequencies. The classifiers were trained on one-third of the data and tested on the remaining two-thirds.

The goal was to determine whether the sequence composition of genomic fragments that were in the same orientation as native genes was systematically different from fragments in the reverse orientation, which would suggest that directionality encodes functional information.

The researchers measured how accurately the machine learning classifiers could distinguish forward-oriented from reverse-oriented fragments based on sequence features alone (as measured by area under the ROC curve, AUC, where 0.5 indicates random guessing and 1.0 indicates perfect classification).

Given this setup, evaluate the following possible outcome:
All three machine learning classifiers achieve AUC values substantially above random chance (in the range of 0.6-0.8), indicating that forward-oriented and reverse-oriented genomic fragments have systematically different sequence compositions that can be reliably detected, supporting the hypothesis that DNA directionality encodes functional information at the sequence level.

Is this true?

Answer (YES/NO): YES